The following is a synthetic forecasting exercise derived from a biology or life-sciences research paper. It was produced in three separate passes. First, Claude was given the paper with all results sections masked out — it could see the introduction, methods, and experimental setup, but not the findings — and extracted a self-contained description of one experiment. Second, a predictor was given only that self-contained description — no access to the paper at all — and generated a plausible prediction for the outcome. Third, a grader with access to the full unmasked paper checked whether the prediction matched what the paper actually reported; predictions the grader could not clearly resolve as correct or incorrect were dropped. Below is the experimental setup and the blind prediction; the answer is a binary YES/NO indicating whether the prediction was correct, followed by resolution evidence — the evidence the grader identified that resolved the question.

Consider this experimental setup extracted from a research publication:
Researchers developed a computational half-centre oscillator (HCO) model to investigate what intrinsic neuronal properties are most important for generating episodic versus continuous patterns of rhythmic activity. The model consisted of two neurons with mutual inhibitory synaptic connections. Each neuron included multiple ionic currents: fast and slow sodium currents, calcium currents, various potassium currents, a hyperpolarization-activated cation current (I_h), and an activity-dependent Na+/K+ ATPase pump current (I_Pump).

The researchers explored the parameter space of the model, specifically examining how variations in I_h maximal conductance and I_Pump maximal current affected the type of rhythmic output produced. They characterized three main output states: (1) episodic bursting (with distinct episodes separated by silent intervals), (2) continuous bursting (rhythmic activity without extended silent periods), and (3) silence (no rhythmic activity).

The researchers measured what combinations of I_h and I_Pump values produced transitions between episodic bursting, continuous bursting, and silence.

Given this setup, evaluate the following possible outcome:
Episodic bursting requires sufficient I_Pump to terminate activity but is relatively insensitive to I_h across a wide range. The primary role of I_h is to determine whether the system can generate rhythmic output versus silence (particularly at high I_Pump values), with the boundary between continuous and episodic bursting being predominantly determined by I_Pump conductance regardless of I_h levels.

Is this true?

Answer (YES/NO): NO